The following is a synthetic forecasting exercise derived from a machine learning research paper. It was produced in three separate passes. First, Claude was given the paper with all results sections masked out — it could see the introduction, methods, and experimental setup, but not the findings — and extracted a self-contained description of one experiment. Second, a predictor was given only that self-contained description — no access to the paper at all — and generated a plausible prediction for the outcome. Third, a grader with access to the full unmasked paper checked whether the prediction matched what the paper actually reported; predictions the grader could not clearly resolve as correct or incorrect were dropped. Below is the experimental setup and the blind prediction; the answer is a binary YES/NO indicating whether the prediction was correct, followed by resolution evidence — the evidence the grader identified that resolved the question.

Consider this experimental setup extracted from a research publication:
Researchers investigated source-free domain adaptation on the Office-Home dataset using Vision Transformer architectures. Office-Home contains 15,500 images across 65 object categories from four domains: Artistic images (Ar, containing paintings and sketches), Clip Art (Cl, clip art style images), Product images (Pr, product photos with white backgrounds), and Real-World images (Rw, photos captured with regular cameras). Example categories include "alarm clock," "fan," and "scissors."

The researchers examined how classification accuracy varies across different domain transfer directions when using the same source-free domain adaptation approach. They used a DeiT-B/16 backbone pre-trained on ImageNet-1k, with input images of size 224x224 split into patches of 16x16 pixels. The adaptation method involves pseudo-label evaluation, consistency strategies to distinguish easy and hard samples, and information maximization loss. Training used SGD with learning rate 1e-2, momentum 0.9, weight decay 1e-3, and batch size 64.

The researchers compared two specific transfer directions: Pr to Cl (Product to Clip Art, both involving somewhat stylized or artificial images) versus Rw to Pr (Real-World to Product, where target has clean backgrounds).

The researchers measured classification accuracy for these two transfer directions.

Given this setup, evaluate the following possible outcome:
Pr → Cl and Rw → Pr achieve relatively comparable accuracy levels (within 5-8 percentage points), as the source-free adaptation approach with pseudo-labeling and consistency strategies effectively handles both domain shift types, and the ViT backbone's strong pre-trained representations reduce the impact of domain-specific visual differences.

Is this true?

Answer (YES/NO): NO